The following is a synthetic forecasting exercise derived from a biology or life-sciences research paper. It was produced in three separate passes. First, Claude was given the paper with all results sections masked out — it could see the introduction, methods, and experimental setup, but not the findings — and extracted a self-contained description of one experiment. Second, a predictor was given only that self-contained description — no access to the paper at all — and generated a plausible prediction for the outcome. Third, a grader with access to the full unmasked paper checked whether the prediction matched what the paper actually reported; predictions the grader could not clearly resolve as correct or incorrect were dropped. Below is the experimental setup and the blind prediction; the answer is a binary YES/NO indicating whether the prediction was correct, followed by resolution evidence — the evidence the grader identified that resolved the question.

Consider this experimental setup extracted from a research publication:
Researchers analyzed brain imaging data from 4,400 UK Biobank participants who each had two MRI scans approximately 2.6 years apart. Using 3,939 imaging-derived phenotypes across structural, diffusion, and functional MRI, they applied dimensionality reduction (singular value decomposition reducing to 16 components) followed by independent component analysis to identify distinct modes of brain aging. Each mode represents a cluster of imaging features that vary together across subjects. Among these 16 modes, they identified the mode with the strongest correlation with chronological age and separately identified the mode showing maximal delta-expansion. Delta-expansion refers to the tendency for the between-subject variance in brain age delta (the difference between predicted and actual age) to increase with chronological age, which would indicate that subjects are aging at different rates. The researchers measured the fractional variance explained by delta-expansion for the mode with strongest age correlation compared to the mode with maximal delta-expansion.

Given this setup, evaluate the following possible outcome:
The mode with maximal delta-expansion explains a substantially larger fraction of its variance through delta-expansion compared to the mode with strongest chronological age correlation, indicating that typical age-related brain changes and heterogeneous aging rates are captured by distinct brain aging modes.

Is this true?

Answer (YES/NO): YES